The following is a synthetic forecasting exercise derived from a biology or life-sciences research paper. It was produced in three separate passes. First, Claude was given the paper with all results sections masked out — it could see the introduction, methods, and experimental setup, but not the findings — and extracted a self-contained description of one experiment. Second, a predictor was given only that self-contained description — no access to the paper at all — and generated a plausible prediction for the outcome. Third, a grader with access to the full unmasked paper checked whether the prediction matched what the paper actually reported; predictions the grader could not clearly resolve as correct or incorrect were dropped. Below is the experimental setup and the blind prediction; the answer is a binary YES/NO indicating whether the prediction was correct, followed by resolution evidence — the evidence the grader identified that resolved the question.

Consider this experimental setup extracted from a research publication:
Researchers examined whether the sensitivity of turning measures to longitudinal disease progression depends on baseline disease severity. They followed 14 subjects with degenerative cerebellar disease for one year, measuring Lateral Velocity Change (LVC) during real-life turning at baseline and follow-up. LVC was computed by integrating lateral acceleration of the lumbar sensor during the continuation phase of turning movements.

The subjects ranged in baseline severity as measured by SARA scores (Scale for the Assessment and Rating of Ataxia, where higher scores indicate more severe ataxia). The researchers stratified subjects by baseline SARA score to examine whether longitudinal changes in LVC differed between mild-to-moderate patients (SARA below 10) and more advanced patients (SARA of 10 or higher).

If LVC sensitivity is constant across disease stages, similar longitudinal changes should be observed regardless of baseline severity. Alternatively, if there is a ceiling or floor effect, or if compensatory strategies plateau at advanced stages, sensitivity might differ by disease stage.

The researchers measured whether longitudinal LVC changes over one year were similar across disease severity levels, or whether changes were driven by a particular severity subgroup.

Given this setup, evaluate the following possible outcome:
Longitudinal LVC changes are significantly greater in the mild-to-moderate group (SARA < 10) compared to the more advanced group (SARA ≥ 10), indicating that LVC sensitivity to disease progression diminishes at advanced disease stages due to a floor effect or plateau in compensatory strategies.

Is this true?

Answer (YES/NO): YES